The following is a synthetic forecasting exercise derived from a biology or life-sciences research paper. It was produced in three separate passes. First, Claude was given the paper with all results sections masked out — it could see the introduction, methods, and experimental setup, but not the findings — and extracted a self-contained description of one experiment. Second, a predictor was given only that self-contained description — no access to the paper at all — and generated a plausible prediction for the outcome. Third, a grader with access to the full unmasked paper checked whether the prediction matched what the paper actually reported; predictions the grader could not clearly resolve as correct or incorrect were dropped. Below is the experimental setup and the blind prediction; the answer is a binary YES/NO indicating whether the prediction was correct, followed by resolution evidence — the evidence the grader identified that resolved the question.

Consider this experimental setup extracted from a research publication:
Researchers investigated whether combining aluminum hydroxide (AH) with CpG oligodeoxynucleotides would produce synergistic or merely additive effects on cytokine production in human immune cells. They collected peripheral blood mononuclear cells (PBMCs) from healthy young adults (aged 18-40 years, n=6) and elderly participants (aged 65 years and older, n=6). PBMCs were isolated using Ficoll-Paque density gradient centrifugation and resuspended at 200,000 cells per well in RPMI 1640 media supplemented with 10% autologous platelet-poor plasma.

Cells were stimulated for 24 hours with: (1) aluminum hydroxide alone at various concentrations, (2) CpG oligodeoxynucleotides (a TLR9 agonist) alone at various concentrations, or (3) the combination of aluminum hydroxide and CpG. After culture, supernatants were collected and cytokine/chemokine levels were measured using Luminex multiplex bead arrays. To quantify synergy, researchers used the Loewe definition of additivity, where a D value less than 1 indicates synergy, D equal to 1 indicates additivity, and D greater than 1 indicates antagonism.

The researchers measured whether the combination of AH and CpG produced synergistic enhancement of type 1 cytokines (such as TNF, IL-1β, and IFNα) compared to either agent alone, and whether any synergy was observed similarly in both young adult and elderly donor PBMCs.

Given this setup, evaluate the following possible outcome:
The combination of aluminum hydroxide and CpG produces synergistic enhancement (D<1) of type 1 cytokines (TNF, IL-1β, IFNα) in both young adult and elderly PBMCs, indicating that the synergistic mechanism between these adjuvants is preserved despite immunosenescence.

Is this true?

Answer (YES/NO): NO